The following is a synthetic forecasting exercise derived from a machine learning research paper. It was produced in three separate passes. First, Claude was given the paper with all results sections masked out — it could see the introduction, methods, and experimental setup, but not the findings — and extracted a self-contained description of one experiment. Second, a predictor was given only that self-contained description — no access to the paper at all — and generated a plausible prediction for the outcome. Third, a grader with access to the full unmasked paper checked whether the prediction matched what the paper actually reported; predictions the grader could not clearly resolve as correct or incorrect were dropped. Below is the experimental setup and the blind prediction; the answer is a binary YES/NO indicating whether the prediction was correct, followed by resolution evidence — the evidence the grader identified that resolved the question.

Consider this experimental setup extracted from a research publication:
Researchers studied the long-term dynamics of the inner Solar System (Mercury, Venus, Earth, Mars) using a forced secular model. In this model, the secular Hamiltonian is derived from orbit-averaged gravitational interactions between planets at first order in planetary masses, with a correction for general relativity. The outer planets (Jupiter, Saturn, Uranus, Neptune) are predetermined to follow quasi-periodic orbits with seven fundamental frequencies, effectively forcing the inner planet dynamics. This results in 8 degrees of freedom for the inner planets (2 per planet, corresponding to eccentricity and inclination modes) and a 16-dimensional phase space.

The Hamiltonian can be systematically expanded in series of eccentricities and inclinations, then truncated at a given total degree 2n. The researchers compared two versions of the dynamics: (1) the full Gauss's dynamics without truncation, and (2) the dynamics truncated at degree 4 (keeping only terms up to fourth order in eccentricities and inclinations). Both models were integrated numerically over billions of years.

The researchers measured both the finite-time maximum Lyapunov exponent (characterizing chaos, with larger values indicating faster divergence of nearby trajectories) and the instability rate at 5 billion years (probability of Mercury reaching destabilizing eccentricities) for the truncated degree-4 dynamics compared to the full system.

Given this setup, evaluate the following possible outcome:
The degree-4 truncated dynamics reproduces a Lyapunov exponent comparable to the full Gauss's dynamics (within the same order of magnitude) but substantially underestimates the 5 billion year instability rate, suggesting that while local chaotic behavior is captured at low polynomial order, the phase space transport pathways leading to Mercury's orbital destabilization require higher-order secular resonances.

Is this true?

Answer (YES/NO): YES